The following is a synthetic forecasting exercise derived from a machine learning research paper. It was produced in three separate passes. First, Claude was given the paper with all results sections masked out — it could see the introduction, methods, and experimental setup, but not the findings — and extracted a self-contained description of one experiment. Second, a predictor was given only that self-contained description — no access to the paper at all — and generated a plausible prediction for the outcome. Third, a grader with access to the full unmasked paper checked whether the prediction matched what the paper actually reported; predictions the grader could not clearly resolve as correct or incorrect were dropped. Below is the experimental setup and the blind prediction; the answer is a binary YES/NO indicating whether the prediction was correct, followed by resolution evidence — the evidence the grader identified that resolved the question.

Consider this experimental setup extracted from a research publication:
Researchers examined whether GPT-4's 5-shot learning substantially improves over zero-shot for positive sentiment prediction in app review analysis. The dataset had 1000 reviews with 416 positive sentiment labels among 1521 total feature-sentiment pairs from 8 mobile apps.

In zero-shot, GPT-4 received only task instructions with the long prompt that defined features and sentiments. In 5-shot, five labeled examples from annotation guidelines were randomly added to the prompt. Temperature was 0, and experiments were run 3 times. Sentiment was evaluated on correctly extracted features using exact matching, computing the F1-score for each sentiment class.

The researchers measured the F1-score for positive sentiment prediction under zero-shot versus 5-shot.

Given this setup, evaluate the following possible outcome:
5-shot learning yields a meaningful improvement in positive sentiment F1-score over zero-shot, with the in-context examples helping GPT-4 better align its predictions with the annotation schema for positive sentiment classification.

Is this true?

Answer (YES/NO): YES